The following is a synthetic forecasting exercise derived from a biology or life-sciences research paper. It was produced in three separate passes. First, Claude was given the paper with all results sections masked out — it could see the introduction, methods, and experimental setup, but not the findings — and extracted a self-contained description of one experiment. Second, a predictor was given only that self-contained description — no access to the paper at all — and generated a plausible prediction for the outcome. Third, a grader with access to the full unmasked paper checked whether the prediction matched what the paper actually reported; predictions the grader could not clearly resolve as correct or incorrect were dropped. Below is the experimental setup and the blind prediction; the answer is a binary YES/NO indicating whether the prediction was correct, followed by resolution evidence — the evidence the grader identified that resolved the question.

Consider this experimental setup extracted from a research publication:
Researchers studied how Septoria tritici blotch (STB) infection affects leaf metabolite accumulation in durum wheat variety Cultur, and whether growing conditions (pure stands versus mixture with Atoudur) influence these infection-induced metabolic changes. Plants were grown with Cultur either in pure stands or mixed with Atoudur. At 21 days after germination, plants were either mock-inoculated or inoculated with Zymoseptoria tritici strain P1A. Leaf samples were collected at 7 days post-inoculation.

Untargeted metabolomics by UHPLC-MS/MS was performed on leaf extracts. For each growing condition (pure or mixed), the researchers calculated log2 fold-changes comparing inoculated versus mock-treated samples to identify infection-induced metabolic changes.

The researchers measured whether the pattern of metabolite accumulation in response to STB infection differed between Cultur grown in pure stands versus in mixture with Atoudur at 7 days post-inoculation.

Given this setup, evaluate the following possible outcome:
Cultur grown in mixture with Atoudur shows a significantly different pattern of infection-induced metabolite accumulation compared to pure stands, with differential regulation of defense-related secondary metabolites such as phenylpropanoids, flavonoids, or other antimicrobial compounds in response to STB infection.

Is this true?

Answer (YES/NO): YES